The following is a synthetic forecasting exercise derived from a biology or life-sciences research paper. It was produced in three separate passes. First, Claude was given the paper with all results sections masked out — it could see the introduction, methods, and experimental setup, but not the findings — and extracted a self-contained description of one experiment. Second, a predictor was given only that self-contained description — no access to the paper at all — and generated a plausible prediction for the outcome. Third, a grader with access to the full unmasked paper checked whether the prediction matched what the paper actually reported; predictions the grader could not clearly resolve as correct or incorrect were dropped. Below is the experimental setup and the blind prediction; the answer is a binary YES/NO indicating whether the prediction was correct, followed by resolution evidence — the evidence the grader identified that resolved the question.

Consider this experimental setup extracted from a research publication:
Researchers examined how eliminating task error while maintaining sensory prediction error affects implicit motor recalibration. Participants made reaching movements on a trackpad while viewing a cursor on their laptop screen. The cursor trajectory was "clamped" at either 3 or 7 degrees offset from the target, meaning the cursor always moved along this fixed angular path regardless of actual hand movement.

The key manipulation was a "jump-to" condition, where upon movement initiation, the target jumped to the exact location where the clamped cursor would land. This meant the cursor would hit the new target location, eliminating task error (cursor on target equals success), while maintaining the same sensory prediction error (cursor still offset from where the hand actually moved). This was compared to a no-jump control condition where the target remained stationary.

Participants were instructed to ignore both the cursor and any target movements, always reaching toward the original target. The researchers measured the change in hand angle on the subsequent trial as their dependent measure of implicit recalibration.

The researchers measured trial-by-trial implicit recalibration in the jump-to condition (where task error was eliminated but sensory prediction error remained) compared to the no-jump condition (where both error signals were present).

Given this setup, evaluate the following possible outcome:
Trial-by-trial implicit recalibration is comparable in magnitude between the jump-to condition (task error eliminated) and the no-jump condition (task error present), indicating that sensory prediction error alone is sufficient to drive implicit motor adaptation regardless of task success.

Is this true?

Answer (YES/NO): NO